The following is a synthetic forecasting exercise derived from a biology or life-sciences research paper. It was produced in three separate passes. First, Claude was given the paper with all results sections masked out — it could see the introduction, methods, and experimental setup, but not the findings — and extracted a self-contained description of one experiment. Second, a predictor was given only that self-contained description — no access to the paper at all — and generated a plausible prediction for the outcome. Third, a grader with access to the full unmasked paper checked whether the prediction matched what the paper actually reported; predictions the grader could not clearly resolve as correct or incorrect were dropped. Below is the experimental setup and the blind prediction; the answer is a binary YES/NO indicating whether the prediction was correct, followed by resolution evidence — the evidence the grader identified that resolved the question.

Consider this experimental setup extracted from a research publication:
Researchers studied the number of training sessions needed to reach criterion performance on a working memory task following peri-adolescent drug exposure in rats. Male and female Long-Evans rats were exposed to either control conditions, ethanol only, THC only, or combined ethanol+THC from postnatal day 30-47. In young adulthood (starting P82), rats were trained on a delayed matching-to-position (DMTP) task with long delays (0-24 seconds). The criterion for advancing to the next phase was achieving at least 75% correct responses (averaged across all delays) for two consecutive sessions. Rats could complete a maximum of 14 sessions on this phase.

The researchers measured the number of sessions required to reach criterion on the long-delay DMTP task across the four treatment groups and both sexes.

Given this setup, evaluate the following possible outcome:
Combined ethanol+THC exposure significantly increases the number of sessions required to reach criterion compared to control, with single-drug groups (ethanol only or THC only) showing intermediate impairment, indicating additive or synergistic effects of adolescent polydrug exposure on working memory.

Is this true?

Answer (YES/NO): NO